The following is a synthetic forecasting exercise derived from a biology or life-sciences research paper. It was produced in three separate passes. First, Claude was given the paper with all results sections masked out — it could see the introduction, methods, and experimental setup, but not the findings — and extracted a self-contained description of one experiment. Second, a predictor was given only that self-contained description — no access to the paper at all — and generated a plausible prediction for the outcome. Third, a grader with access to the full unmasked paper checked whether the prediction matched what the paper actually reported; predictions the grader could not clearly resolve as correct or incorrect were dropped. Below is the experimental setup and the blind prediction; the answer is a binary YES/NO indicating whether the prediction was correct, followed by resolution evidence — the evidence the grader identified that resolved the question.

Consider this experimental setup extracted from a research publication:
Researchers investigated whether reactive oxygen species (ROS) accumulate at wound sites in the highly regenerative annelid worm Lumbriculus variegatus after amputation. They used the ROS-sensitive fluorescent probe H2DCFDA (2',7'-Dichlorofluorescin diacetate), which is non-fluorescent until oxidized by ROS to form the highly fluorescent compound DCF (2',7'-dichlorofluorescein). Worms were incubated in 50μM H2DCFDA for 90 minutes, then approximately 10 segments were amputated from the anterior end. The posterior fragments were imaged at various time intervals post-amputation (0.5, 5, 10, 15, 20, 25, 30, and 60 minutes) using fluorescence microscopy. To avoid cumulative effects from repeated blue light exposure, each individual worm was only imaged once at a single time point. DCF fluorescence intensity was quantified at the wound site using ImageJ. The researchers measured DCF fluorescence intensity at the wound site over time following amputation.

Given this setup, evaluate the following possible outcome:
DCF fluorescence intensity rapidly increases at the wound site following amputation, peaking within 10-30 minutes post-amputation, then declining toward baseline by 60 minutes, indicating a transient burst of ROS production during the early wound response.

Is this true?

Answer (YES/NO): NO